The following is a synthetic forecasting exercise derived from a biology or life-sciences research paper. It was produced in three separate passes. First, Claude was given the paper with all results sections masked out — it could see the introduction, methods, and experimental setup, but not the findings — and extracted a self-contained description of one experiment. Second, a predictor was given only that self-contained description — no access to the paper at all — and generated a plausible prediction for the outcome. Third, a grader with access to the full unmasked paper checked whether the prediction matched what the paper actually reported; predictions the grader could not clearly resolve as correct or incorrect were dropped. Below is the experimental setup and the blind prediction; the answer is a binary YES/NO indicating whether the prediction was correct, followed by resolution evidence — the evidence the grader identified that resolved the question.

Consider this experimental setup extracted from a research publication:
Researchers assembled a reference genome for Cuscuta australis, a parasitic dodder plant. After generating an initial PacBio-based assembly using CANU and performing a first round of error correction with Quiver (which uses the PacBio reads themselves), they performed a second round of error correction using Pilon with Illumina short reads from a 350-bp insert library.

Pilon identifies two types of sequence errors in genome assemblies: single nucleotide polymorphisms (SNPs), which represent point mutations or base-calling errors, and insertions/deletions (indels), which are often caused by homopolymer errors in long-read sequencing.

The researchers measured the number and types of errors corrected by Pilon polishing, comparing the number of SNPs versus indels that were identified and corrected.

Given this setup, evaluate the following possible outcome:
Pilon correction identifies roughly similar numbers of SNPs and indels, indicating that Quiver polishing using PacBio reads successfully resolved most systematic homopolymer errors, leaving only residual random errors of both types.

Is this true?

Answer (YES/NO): NO